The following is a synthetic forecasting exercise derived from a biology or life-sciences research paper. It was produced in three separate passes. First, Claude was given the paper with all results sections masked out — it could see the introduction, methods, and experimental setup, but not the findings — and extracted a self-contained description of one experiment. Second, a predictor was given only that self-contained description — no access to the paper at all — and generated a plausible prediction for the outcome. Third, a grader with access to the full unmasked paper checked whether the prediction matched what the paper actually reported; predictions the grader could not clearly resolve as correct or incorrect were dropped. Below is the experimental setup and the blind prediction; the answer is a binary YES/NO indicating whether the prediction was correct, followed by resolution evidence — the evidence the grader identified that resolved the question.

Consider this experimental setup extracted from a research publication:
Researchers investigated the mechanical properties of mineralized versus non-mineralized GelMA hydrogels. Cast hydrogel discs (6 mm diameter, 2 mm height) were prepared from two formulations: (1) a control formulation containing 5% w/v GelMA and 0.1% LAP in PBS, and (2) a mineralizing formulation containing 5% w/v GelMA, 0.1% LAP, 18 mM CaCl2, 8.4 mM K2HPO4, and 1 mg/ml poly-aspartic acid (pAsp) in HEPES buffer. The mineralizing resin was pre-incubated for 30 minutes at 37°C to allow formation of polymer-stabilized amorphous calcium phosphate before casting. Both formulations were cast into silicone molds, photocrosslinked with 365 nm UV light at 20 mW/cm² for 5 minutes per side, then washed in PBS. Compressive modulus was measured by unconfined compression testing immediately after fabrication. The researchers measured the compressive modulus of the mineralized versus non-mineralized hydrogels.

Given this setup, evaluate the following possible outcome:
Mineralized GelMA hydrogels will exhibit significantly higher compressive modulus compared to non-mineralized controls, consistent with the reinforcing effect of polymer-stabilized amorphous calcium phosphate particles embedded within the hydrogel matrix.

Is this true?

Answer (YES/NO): NO